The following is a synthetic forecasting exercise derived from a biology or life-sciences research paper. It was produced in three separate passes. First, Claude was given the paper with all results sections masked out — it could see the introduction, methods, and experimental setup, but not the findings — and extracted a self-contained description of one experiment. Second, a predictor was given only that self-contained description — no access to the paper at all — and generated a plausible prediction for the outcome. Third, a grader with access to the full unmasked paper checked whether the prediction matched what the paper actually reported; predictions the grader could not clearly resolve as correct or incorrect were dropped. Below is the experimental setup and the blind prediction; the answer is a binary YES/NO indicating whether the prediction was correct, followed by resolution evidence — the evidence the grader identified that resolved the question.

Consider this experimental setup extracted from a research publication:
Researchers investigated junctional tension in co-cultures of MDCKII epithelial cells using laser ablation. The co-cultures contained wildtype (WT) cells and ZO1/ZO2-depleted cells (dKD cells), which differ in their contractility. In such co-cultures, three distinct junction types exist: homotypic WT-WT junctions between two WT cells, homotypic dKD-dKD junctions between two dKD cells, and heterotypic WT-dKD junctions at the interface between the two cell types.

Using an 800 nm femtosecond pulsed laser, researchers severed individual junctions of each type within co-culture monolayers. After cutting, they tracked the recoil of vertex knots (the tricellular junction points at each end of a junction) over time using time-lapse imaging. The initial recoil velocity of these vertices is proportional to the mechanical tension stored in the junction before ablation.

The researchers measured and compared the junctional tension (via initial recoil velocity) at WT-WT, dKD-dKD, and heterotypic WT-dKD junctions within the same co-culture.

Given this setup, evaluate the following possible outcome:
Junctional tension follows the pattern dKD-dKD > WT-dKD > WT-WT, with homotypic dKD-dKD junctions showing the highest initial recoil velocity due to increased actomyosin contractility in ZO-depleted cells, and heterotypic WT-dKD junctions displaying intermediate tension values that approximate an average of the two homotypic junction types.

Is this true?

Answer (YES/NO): NO